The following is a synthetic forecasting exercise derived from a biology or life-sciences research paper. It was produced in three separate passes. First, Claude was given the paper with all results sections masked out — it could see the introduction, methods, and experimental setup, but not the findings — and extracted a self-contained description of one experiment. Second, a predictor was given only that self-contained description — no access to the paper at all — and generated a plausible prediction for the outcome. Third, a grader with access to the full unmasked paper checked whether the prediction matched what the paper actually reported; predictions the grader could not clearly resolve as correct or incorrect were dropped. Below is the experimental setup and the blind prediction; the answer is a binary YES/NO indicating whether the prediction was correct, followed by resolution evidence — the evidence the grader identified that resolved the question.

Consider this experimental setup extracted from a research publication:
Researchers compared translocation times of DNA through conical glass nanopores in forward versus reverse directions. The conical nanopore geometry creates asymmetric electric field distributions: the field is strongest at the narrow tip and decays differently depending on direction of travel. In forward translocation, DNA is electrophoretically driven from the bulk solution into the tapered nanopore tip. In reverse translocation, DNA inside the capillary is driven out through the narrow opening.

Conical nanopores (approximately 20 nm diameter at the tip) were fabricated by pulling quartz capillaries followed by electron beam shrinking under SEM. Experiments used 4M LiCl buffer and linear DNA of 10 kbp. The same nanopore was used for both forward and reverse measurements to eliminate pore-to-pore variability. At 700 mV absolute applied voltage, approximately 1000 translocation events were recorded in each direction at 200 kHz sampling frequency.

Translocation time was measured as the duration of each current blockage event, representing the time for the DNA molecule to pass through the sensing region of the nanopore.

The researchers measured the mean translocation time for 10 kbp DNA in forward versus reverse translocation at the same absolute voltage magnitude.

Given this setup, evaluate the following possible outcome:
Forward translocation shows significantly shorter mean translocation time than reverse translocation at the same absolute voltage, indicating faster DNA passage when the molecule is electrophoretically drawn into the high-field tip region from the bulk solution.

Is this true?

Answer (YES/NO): YES